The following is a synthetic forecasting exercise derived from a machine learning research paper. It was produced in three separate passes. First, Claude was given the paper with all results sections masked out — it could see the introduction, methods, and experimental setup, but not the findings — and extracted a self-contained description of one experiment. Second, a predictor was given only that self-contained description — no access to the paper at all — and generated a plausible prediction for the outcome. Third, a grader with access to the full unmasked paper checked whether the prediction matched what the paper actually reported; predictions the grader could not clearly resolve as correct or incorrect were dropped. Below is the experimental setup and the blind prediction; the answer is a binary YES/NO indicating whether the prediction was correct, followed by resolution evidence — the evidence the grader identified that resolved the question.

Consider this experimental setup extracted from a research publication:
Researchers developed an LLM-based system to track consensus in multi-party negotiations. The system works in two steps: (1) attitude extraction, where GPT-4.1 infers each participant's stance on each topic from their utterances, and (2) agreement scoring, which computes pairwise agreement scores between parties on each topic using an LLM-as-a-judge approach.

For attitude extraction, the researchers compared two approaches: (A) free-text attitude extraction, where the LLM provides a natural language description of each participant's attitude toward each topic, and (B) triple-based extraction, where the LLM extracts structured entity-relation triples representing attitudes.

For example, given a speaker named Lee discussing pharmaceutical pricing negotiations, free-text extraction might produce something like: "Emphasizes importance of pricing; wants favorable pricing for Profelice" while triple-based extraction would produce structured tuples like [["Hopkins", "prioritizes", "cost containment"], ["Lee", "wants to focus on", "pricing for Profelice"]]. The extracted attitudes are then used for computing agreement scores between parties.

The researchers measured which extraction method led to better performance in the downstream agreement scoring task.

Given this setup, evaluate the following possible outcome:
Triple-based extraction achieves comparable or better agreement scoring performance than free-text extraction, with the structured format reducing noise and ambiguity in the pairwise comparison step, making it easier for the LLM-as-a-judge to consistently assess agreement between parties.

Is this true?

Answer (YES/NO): NO